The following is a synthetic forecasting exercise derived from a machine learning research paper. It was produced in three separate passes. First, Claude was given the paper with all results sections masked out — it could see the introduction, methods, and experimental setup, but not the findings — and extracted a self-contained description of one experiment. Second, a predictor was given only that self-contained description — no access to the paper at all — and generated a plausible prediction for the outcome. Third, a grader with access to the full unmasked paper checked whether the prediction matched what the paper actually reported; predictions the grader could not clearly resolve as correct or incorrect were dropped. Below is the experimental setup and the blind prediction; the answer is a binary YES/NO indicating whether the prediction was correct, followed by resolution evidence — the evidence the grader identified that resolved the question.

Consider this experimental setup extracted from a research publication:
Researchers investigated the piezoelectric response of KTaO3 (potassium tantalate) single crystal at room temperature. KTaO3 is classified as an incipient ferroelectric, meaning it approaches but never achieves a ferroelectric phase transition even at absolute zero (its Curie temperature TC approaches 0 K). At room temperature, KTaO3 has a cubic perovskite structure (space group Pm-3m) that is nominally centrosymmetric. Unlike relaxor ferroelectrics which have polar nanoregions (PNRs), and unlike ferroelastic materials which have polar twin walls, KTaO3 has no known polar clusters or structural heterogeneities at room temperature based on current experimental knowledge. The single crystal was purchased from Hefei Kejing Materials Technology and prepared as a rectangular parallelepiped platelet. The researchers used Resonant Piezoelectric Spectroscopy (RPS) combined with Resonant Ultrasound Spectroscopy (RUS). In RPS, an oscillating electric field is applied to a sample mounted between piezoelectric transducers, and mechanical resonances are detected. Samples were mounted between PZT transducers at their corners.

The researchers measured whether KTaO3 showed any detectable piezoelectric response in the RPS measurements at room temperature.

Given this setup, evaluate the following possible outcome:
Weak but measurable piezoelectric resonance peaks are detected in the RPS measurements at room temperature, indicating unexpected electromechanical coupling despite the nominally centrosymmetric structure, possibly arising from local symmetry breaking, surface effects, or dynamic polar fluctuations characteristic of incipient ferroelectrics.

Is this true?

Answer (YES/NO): YES